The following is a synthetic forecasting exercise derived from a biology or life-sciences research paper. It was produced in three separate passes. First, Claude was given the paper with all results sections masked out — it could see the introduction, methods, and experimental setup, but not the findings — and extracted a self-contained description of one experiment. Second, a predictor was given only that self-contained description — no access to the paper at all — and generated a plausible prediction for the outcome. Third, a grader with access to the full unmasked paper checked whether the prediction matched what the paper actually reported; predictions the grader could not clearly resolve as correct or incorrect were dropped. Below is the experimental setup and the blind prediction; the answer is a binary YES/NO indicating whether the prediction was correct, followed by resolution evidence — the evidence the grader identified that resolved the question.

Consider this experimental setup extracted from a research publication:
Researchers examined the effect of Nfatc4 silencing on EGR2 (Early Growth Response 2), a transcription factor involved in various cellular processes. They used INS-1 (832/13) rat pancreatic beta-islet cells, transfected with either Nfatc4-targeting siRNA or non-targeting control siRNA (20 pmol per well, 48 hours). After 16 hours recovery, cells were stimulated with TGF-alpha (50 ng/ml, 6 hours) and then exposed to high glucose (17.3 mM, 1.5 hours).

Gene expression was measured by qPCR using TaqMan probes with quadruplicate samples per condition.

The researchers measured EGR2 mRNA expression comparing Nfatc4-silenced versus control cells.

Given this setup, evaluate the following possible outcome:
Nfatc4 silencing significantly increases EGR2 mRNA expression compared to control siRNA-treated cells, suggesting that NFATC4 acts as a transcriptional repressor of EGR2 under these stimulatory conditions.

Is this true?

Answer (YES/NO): NO